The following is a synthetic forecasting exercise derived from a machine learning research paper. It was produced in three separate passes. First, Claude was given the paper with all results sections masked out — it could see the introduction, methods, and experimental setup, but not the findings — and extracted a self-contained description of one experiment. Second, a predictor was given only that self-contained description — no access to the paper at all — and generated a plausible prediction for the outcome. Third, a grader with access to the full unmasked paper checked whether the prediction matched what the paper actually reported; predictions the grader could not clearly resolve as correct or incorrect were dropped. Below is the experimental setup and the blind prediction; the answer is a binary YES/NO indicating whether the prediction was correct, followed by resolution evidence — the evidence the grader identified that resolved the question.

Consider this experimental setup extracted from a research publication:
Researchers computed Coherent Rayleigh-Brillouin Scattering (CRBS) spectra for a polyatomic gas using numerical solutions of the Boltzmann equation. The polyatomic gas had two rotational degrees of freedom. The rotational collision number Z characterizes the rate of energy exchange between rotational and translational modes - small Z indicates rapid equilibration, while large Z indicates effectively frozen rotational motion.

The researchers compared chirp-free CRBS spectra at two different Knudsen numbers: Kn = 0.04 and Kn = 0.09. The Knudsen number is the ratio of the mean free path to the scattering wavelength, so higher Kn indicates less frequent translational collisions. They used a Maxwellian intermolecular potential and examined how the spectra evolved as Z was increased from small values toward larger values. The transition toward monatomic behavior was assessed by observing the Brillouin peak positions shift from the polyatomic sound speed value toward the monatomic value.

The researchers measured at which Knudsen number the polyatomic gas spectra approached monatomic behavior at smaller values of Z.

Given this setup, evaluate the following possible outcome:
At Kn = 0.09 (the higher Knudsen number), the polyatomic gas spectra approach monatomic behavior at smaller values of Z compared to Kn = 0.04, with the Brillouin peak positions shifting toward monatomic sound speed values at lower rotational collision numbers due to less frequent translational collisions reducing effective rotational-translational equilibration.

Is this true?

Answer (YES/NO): YES